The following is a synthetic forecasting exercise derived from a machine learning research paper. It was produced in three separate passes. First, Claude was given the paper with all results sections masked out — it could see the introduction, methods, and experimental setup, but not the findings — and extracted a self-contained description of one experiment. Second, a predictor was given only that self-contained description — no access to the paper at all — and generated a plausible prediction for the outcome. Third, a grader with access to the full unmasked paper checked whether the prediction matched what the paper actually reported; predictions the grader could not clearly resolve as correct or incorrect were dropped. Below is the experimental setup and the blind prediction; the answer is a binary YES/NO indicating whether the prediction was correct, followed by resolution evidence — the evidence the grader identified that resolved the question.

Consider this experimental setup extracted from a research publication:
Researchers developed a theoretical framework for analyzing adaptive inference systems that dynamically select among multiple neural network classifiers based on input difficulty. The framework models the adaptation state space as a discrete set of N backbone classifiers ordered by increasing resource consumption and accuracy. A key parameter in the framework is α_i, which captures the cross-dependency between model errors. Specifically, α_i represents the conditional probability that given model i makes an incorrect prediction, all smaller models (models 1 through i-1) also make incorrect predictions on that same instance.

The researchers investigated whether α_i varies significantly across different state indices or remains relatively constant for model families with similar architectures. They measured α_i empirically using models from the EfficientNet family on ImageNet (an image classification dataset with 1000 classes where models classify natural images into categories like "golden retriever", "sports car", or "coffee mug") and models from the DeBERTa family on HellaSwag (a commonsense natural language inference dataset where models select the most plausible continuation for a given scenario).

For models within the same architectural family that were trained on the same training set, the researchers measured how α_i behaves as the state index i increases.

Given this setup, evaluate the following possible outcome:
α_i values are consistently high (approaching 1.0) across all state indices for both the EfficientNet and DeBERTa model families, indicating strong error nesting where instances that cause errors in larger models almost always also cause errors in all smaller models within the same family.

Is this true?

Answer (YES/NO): NO